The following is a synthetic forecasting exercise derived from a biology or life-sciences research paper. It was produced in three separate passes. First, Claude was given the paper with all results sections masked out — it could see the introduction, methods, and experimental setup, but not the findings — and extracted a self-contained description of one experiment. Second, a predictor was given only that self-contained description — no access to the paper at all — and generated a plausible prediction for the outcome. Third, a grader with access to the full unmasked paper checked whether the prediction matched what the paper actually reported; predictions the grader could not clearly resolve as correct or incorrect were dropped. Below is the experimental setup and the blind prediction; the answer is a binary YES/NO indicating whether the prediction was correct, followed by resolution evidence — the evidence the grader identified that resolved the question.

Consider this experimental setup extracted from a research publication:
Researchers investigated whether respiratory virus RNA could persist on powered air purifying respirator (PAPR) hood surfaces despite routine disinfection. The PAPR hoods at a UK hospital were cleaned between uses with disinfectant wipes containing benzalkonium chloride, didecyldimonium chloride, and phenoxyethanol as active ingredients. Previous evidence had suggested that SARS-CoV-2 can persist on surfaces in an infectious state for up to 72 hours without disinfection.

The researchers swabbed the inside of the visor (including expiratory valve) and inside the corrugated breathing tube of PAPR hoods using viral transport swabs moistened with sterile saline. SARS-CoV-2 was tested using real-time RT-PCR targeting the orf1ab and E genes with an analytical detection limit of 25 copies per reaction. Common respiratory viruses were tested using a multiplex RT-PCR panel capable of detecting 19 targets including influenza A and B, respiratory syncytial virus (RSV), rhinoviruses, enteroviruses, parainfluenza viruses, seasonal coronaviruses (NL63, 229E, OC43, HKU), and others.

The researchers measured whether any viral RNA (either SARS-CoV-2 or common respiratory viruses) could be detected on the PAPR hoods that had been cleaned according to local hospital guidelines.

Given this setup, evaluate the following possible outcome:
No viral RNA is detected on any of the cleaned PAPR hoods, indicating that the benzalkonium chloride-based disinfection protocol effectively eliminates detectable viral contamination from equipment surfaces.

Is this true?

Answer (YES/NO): YES